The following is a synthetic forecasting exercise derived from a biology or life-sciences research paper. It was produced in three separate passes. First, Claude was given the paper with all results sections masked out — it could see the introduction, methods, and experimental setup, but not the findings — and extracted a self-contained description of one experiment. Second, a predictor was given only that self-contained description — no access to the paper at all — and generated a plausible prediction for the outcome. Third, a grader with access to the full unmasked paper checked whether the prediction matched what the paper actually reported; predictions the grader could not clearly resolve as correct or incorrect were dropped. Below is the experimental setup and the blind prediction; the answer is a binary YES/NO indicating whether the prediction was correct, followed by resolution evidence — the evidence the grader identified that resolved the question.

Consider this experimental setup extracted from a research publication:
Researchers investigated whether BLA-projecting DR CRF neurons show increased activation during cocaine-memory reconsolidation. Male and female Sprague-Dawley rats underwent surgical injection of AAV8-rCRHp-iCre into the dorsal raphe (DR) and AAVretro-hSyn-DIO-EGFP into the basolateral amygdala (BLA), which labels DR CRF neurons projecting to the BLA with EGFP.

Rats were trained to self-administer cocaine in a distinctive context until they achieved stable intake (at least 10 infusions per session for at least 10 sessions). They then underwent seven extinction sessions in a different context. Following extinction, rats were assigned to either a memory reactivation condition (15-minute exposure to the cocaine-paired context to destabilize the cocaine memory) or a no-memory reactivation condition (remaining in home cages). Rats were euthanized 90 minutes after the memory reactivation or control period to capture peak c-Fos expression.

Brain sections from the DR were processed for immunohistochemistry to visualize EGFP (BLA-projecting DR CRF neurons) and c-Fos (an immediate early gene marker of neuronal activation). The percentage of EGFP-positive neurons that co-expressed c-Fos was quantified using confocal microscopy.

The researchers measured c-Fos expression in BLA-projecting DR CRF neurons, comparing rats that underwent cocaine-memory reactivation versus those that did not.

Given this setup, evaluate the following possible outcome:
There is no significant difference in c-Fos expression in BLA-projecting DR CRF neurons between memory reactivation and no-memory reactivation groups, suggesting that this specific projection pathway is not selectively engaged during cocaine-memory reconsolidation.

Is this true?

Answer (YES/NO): NO